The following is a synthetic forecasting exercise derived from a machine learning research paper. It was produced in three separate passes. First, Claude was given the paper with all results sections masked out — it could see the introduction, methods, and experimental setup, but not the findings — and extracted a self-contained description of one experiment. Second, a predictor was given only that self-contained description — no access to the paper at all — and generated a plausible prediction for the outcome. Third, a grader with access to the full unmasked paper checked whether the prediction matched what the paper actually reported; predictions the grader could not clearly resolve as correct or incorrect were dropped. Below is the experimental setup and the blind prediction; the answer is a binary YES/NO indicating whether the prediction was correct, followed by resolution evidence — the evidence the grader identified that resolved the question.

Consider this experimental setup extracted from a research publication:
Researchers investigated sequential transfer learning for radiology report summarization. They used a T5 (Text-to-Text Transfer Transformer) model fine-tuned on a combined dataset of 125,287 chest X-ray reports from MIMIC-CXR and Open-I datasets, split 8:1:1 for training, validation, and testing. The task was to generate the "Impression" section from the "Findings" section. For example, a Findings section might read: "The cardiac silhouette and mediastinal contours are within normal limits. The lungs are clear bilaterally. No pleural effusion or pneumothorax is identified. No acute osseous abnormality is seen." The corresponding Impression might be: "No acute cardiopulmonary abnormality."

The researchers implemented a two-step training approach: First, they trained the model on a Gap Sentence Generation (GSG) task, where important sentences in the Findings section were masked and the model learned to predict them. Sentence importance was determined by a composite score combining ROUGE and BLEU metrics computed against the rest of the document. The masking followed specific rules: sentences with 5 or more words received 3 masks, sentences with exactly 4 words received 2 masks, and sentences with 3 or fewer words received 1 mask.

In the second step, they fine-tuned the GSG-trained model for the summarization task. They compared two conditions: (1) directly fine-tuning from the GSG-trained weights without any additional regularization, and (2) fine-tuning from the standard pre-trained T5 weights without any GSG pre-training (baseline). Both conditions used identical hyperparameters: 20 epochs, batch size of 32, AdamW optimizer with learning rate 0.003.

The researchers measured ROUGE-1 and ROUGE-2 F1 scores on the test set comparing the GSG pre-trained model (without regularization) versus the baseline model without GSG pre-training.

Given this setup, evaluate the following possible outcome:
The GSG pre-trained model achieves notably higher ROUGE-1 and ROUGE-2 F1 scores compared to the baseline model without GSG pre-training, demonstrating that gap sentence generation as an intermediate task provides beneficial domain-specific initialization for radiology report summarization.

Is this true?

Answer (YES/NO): NO